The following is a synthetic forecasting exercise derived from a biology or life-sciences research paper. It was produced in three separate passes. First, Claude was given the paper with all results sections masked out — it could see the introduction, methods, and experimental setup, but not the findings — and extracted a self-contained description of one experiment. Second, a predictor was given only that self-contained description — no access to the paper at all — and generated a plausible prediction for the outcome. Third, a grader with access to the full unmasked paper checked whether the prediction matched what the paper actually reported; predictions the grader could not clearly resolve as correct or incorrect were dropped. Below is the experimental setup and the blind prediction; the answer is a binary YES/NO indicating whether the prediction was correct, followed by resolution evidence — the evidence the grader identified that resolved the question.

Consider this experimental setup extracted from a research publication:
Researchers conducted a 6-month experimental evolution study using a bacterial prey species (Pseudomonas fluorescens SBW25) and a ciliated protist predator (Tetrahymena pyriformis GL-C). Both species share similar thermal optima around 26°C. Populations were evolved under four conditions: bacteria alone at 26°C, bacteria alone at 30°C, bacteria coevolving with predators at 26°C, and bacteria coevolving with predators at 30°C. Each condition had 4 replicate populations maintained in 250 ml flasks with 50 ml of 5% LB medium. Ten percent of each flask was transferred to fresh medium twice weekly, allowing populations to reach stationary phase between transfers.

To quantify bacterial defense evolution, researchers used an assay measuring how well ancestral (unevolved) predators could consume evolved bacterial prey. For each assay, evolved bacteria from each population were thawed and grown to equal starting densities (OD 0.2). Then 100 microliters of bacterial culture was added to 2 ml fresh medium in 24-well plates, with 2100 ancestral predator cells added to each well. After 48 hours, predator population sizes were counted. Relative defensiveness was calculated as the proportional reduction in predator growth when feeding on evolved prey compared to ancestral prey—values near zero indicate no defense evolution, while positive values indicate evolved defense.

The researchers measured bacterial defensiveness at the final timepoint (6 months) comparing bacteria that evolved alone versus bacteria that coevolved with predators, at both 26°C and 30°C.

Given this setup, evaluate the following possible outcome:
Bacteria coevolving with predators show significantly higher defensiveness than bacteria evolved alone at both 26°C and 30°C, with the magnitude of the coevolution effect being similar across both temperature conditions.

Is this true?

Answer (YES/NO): NO